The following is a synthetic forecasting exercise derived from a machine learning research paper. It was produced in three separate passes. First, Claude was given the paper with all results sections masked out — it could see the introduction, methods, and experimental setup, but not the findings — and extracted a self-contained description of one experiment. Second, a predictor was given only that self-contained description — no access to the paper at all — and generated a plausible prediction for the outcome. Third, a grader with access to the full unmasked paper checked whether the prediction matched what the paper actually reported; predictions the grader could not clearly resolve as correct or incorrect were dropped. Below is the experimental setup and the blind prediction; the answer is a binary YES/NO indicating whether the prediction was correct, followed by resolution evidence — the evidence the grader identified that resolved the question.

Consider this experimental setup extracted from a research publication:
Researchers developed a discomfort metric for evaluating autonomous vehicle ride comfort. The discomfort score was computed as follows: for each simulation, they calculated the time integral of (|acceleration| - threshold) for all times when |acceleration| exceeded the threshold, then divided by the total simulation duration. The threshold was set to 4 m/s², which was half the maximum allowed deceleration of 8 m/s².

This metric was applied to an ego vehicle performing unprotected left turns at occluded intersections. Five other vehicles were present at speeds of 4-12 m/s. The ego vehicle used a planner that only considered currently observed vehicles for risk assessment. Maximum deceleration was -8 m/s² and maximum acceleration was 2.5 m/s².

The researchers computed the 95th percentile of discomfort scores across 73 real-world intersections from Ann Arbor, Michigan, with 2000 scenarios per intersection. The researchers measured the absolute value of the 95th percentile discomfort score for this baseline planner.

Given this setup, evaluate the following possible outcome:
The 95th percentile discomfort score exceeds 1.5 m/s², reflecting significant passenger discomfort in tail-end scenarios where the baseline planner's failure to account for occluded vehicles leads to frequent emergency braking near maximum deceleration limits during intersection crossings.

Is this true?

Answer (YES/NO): NO